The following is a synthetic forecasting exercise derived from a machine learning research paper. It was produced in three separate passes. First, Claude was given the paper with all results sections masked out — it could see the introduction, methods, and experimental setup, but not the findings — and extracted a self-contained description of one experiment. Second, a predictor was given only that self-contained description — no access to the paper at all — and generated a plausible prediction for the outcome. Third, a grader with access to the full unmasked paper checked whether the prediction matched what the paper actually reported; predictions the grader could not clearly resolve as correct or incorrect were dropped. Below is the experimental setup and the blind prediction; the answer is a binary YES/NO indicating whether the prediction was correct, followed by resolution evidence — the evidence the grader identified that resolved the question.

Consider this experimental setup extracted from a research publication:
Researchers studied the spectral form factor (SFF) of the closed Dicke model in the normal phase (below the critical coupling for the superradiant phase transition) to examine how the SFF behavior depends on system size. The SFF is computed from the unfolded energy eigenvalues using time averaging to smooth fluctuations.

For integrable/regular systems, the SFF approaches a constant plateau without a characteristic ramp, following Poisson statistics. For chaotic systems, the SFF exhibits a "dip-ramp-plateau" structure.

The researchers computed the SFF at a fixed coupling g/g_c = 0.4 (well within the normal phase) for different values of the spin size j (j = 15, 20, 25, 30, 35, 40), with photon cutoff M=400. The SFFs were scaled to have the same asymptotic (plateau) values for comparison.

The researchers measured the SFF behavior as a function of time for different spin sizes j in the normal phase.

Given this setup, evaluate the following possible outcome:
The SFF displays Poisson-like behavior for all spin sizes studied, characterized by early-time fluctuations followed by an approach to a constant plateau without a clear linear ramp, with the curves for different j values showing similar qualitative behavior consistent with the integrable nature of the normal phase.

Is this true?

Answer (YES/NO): NO